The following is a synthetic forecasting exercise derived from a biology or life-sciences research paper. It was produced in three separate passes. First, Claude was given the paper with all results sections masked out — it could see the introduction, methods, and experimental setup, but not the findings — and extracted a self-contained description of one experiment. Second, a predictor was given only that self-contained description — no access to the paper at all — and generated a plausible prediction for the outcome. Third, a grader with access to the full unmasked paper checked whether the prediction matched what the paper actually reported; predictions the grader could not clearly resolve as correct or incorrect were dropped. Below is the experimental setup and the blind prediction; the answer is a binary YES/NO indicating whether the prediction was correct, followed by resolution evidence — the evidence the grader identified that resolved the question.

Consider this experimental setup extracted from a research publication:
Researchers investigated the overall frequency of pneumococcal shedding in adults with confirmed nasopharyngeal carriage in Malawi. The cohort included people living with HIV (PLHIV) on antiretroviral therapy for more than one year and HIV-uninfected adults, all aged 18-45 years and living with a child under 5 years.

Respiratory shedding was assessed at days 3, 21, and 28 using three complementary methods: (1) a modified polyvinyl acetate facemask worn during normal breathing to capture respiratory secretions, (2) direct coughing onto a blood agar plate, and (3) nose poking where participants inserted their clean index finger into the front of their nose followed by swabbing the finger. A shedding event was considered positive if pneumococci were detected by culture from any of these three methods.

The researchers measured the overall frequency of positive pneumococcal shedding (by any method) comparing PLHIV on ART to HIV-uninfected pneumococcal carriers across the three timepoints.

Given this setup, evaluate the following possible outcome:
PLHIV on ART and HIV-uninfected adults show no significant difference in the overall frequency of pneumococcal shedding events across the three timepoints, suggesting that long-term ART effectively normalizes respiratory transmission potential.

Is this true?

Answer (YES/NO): NO